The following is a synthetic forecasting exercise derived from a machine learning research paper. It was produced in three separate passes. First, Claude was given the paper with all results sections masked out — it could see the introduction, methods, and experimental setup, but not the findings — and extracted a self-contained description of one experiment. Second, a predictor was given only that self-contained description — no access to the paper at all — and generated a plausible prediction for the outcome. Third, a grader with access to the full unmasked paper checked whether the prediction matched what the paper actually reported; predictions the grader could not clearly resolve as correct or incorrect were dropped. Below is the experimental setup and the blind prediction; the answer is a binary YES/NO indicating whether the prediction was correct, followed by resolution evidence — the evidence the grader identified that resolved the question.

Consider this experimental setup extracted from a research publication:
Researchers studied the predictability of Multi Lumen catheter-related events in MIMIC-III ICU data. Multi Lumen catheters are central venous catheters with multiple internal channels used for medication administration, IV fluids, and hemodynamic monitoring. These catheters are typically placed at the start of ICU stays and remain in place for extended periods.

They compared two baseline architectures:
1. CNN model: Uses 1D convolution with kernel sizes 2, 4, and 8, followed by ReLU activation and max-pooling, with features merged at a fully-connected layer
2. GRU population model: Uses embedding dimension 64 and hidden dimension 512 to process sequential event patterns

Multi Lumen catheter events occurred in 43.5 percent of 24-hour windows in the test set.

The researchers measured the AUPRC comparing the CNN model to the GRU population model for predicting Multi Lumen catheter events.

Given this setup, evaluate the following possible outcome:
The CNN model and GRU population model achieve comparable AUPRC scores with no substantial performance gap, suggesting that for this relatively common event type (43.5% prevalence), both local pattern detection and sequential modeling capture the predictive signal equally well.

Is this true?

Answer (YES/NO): NO